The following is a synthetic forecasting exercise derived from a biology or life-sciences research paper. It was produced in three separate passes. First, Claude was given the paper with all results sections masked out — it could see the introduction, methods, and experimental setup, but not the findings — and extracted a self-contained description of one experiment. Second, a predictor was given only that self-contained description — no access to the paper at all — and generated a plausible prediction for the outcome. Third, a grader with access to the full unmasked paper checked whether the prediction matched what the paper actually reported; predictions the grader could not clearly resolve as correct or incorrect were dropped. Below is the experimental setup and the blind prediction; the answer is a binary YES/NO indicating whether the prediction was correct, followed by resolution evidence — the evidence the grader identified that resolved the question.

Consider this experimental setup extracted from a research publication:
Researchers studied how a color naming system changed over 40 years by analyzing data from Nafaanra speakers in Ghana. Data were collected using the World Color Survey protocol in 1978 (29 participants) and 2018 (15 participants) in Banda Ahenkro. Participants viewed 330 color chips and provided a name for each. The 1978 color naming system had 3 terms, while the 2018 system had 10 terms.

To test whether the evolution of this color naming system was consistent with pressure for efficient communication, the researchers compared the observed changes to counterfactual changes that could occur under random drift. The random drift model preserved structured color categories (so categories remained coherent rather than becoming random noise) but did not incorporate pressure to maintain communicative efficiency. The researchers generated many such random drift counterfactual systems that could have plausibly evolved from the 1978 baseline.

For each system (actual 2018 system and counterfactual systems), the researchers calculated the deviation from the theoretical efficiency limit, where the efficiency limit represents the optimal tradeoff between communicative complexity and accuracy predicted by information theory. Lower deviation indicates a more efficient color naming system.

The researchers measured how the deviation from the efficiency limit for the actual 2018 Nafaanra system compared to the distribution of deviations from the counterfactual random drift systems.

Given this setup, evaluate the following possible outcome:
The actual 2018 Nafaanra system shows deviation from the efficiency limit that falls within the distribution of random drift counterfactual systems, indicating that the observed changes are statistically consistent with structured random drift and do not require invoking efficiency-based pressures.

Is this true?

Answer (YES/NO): NO